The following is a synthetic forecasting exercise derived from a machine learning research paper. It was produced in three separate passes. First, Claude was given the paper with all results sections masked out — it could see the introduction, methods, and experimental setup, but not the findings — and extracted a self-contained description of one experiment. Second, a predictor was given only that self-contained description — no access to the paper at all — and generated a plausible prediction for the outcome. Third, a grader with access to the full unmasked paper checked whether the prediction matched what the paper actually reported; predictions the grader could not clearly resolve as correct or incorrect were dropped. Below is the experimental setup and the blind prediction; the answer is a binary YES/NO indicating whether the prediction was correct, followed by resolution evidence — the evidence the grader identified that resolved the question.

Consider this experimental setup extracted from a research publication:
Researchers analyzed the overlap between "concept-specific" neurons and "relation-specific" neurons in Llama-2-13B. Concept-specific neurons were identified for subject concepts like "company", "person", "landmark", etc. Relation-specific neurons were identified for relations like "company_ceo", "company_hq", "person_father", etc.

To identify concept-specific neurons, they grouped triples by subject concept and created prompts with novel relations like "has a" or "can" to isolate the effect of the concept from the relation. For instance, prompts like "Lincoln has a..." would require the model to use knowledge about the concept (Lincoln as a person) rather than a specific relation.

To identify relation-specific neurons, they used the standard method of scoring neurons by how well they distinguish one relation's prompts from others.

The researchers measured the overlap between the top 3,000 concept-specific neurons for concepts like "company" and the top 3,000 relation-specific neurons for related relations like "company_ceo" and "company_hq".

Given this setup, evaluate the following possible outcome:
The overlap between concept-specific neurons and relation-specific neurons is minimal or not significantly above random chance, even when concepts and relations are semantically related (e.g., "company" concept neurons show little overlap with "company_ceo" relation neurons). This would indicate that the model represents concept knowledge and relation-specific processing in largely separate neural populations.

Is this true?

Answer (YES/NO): NO